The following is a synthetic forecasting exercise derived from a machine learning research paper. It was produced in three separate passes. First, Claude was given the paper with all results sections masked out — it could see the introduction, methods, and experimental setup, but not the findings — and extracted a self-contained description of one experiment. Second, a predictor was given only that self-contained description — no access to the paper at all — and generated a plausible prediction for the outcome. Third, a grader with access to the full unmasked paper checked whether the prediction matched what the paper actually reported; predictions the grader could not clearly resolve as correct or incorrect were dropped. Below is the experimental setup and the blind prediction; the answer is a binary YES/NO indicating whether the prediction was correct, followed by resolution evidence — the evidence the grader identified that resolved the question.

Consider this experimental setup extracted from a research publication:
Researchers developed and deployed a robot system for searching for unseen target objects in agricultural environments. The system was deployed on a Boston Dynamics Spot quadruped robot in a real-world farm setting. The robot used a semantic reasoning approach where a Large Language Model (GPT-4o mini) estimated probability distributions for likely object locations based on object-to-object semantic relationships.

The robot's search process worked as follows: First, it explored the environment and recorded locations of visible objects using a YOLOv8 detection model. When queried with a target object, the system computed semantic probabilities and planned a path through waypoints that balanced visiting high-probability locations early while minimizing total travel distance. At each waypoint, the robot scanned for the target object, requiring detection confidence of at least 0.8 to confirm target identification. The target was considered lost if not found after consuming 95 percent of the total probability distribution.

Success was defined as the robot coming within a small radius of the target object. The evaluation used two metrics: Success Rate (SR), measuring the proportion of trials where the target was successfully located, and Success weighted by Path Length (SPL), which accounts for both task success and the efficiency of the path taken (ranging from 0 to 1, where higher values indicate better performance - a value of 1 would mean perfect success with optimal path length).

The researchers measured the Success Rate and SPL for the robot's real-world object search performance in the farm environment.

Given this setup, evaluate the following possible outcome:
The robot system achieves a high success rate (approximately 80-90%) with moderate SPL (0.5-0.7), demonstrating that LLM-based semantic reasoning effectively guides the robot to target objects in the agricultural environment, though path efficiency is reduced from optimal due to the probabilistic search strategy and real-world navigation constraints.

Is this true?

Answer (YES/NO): YES